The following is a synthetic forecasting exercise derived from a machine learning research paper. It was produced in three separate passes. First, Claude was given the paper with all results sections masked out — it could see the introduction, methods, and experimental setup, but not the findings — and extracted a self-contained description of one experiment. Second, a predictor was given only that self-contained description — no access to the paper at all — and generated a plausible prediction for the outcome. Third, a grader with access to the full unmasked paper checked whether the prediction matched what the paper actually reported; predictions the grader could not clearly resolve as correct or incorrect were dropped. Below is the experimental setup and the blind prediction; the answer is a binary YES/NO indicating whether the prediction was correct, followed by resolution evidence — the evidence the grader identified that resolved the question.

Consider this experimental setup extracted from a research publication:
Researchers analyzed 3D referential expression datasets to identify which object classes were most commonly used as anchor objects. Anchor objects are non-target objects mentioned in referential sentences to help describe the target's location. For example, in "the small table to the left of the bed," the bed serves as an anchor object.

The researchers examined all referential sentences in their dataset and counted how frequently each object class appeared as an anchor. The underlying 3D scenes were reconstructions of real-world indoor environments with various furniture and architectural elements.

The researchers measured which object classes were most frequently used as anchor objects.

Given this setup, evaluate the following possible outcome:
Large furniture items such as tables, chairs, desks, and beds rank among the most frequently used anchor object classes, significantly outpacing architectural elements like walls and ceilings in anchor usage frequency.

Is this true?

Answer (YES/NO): NO